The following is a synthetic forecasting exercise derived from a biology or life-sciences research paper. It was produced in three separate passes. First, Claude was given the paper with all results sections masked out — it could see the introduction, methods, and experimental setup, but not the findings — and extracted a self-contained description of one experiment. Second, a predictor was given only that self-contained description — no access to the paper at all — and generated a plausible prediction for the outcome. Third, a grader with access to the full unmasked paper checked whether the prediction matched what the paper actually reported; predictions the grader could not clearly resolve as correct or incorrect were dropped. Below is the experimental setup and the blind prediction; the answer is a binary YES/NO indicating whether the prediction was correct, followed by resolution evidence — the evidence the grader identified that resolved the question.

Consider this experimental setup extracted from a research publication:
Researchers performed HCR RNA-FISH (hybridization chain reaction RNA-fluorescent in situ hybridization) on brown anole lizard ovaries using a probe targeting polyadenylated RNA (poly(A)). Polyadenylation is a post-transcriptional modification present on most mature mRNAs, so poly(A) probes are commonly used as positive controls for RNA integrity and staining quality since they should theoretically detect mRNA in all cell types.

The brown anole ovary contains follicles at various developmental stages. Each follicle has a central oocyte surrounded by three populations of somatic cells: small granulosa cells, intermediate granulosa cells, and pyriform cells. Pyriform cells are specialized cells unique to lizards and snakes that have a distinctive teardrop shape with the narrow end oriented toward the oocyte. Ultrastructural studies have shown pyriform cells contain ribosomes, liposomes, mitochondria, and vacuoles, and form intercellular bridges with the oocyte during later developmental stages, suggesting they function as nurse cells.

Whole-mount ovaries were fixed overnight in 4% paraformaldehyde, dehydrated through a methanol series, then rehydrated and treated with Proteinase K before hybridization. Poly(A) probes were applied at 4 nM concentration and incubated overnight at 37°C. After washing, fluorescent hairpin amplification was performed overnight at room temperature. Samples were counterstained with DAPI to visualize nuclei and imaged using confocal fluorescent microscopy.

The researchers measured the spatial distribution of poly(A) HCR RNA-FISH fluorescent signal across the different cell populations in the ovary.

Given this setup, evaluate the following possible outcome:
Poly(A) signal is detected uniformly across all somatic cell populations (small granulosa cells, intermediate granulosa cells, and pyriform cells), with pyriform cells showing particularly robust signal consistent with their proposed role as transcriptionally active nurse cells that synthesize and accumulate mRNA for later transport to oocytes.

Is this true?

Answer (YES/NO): NO